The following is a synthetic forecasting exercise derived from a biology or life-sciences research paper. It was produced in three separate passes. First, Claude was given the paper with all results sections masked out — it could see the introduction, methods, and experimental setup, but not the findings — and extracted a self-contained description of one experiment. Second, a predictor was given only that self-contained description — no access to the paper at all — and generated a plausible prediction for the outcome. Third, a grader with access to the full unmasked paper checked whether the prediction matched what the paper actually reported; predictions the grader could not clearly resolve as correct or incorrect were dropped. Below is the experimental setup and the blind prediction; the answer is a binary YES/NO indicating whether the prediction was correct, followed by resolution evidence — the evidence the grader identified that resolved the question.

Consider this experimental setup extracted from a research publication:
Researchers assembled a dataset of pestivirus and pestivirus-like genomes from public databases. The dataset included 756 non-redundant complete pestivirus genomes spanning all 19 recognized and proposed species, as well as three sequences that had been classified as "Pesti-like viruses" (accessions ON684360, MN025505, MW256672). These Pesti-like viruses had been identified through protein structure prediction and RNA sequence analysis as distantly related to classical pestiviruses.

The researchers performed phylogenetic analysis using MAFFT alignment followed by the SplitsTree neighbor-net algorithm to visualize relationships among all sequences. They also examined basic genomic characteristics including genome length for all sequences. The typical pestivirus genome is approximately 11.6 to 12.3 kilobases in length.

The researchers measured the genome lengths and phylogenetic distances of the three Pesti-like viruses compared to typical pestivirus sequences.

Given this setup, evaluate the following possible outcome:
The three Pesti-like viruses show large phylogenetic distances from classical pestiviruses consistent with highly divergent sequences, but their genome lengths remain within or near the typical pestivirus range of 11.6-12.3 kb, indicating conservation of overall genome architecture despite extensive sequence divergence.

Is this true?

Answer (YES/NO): NO